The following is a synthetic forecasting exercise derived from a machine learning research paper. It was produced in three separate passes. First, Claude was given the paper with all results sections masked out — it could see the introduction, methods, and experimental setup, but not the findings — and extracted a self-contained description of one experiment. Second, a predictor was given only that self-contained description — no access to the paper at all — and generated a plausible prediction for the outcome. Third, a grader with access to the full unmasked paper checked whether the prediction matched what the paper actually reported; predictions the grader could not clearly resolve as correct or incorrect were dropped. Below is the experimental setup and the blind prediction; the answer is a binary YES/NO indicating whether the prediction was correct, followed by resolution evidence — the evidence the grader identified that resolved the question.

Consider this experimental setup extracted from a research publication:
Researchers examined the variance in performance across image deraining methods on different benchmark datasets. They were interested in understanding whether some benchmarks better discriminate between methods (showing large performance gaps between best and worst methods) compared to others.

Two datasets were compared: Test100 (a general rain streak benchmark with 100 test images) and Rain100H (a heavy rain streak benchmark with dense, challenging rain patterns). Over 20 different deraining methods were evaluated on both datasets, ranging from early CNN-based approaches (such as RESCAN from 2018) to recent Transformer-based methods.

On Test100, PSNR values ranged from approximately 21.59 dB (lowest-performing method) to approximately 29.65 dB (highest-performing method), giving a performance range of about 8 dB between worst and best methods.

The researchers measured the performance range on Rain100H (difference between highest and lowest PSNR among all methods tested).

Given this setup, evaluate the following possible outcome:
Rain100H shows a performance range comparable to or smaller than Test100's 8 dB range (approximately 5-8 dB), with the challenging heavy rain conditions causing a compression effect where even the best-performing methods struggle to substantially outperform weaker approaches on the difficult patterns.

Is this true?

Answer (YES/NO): NO